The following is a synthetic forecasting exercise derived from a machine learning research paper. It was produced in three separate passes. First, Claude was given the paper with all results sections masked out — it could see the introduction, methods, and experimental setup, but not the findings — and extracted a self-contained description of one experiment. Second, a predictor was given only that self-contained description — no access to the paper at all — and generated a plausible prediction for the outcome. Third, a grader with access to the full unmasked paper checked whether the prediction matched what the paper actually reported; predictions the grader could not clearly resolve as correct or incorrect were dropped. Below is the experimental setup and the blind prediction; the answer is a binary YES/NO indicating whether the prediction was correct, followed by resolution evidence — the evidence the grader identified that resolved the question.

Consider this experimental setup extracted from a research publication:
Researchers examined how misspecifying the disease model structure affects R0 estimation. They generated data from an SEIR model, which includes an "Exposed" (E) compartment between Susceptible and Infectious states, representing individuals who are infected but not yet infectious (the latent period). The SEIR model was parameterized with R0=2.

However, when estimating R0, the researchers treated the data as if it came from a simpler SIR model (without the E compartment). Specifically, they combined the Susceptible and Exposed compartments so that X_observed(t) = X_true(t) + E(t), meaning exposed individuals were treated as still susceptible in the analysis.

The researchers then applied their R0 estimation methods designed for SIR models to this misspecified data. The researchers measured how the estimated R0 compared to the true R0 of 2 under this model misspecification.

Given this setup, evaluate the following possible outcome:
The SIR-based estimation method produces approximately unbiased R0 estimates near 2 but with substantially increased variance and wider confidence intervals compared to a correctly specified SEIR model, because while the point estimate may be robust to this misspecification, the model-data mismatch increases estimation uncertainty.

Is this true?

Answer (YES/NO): NO